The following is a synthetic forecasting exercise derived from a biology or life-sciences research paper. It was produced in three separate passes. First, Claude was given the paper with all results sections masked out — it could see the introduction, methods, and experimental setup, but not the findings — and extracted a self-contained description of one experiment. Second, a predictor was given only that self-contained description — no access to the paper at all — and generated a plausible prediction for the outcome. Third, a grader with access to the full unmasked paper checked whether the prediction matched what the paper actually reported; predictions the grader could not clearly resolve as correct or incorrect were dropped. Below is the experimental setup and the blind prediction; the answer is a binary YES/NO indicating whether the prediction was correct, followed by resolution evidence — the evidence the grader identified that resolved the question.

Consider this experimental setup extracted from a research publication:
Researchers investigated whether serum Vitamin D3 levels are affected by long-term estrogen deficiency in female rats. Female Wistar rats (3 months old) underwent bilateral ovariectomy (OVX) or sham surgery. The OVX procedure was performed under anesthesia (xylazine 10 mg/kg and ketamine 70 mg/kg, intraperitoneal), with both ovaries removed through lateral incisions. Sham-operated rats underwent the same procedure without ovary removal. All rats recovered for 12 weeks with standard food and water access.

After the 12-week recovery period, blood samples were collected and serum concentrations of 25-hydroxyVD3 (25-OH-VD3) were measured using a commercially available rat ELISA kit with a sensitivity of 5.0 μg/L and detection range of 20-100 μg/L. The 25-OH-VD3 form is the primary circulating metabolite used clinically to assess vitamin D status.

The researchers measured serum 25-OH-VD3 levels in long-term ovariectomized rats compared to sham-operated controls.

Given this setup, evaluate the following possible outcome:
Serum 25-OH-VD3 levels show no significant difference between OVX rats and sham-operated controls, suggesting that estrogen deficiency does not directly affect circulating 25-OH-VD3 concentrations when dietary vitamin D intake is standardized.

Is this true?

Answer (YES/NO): NO